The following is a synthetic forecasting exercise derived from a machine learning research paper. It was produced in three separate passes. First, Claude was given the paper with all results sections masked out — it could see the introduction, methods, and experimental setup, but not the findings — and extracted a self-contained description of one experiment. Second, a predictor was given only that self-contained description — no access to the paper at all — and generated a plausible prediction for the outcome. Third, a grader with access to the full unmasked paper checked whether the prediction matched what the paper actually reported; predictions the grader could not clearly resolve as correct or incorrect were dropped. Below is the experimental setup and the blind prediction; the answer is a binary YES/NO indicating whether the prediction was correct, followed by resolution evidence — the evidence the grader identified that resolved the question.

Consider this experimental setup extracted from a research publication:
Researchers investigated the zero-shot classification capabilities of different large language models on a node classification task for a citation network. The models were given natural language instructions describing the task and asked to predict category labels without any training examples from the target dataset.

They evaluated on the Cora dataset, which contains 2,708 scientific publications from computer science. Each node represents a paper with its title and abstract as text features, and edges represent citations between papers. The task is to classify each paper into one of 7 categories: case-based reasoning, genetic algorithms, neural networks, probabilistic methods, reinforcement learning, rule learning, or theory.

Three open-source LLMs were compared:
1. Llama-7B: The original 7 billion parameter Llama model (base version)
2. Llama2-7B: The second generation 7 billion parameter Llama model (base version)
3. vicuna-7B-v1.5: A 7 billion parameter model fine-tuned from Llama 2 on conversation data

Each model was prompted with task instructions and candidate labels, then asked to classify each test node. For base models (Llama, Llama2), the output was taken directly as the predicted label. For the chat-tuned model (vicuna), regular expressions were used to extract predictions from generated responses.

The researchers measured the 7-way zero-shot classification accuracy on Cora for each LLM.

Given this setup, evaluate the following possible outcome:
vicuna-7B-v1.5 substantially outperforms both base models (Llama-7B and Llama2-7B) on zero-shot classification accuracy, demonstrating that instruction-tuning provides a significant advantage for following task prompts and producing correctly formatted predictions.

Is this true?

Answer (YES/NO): YES